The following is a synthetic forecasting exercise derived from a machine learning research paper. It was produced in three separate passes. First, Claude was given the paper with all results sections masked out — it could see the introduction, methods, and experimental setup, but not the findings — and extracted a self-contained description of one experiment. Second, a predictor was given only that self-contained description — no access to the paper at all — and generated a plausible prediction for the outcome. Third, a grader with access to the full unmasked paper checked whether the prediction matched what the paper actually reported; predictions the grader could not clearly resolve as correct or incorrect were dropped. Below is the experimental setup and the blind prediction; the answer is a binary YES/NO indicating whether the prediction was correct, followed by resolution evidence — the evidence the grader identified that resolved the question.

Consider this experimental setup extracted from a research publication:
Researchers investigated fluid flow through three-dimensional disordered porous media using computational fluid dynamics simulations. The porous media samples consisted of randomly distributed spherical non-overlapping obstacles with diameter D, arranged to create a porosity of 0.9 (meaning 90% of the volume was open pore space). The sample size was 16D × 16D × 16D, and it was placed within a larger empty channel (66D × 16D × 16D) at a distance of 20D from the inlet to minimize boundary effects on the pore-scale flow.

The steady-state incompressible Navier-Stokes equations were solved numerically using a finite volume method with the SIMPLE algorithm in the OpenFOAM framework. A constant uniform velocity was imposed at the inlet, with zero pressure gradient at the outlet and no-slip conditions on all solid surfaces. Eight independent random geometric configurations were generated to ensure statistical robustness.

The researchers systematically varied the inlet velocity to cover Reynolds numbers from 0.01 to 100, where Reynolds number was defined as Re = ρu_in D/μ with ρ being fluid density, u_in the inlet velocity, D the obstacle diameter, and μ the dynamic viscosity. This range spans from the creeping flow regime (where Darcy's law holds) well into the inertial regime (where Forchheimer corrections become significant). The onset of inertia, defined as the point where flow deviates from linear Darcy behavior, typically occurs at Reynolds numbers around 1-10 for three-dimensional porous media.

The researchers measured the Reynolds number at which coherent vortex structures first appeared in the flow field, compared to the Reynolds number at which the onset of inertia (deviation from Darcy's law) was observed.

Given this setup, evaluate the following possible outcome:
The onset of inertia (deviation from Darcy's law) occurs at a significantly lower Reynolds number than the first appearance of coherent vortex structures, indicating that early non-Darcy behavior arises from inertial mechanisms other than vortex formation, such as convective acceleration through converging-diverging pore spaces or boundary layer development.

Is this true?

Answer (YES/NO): YES